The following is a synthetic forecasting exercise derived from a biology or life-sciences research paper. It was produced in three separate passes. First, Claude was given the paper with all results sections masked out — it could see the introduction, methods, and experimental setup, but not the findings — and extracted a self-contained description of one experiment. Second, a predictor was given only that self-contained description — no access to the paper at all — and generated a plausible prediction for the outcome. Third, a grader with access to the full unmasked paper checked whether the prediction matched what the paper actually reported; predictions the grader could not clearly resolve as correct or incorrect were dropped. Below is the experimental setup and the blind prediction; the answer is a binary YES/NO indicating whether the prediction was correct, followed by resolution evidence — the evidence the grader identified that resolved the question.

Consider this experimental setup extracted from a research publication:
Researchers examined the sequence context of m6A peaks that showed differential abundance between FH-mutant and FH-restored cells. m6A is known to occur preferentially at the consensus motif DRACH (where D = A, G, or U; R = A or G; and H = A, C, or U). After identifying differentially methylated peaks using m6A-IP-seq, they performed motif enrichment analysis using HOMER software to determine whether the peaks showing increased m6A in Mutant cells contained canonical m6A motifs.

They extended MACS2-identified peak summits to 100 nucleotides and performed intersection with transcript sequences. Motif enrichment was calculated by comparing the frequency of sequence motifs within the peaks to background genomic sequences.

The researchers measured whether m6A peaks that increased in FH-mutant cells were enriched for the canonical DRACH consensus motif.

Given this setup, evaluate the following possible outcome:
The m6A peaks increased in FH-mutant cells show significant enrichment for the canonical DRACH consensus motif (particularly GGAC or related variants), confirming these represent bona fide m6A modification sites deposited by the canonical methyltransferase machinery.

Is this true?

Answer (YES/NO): YES